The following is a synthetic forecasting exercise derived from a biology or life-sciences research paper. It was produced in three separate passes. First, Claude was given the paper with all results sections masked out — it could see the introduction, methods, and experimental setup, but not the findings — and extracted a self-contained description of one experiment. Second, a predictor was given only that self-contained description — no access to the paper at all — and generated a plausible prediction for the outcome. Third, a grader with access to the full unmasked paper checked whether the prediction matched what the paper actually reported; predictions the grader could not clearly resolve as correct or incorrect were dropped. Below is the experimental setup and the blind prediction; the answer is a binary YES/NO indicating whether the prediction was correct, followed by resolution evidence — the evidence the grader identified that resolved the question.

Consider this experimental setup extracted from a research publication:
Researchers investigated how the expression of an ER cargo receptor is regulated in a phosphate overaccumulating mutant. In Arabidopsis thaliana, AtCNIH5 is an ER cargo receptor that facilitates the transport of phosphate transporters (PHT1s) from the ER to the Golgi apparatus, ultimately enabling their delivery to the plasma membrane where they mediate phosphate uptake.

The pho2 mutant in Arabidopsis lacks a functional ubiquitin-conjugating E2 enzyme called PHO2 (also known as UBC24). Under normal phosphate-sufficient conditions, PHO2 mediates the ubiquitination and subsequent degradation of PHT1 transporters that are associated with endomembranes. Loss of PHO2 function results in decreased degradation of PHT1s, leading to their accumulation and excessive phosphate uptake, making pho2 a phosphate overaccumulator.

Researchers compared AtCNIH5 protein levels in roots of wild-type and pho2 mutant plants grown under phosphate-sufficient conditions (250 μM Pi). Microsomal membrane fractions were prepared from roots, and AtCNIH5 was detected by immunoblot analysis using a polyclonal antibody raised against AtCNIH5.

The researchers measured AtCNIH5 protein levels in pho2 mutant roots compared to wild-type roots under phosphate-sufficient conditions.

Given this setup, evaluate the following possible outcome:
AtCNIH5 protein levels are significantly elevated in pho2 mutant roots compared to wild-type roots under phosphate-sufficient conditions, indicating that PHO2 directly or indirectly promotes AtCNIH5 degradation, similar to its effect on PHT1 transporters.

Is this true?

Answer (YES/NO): NO